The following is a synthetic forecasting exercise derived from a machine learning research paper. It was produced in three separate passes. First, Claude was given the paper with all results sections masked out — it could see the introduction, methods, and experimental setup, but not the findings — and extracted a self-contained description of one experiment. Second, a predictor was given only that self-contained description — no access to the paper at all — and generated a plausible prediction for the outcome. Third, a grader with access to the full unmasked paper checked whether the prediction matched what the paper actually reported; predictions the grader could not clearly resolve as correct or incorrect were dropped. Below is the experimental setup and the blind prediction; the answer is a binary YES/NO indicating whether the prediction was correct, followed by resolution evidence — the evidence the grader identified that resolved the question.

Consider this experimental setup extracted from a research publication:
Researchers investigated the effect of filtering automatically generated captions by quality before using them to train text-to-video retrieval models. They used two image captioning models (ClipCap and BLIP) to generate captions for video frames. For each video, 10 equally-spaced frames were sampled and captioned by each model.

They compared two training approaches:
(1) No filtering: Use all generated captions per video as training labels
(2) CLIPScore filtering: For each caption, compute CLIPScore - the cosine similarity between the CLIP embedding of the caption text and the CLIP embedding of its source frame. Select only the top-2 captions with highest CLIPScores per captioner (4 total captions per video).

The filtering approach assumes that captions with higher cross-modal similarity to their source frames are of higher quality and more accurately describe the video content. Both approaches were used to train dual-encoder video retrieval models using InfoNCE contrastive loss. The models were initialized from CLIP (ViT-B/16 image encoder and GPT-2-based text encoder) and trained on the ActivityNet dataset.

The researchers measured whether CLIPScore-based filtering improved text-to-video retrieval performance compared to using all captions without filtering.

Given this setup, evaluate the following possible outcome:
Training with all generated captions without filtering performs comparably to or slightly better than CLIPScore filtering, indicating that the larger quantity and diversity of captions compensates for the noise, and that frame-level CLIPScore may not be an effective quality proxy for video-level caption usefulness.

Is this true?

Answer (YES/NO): NO